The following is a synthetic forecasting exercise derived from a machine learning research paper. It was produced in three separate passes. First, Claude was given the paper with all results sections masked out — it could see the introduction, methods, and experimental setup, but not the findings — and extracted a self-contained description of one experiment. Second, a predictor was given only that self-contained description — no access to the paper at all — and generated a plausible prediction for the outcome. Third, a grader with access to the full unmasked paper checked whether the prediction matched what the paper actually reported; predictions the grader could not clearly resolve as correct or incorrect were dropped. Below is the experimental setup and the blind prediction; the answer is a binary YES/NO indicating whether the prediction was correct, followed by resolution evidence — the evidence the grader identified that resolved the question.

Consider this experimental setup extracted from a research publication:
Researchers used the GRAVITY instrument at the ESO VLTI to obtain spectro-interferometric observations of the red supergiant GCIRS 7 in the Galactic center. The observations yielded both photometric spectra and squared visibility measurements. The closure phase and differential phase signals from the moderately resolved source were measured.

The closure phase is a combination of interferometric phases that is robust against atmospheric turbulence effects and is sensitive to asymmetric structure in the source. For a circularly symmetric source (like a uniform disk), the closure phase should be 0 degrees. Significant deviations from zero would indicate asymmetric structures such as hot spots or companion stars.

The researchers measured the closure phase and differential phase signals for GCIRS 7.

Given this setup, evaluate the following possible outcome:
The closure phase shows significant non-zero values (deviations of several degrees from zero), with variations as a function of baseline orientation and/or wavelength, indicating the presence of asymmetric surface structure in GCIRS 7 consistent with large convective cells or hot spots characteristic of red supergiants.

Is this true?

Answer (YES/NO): NO